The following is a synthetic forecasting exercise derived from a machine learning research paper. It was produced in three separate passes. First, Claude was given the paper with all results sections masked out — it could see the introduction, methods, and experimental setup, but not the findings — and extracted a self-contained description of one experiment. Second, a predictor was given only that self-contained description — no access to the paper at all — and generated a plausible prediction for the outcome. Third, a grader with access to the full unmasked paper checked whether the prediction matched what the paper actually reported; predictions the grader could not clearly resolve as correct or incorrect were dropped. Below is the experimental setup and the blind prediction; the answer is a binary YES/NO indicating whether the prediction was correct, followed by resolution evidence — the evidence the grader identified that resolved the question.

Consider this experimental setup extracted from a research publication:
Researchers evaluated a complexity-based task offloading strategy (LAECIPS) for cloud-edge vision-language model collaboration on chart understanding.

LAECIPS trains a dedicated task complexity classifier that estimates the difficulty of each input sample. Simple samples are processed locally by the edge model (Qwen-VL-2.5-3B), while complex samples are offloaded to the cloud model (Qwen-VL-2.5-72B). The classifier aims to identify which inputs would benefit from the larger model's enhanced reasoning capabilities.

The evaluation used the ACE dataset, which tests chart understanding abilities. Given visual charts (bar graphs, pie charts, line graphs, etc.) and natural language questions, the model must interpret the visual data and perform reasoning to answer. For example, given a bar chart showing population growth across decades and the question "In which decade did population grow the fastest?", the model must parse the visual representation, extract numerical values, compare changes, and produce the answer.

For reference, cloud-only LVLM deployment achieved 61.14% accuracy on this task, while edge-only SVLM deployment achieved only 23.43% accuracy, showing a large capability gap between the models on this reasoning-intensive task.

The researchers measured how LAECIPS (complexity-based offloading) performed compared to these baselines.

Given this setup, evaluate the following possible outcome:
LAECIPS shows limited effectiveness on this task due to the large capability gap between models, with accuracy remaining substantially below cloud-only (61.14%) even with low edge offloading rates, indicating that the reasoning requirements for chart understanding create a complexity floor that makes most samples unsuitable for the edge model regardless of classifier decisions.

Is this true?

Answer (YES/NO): NO